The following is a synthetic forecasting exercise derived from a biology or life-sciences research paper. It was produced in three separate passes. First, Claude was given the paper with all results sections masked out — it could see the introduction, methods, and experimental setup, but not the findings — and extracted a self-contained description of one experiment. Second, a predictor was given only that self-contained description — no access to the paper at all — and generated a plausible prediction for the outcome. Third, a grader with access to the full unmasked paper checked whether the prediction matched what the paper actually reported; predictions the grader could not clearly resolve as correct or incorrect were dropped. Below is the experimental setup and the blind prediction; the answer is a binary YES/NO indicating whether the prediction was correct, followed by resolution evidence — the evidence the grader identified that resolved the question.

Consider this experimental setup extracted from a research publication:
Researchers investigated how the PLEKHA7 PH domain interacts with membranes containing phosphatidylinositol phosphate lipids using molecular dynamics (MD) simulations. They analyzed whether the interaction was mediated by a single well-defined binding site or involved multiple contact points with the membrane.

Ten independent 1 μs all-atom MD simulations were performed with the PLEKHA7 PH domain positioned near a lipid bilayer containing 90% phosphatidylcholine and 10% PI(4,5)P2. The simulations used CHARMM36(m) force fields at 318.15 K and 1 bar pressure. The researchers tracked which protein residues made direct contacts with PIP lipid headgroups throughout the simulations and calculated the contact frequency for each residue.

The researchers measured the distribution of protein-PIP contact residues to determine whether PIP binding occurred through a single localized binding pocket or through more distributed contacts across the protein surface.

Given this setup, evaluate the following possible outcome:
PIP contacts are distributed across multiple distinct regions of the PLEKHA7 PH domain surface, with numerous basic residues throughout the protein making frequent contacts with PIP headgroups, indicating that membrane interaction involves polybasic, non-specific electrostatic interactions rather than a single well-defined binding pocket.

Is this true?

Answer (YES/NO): NO